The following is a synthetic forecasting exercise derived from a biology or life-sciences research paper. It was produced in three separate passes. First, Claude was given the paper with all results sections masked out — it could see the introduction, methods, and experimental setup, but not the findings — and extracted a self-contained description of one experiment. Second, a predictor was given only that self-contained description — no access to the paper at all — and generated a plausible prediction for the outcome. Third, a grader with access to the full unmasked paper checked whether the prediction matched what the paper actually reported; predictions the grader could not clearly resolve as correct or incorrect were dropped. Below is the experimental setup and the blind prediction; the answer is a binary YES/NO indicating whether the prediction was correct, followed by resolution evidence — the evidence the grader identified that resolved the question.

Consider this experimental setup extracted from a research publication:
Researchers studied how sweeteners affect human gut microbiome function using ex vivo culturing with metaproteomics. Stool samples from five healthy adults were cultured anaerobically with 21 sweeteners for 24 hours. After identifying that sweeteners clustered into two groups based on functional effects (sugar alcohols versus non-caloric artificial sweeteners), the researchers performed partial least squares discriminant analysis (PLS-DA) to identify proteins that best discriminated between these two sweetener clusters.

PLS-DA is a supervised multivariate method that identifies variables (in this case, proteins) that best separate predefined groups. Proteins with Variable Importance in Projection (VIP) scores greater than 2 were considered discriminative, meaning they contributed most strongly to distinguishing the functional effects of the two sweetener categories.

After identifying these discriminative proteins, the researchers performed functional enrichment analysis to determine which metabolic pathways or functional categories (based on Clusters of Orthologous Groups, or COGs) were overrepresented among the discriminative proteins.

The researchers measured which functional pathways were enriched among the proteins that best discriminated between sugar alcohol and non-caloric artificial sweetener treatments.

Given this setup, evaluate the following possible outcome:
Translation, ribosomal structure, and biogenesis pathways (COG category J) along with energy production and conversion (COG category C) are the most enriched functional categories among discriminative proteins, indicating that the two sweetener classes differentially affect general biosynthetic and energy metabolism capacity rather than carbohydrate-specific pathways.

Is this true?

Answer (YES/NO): NO